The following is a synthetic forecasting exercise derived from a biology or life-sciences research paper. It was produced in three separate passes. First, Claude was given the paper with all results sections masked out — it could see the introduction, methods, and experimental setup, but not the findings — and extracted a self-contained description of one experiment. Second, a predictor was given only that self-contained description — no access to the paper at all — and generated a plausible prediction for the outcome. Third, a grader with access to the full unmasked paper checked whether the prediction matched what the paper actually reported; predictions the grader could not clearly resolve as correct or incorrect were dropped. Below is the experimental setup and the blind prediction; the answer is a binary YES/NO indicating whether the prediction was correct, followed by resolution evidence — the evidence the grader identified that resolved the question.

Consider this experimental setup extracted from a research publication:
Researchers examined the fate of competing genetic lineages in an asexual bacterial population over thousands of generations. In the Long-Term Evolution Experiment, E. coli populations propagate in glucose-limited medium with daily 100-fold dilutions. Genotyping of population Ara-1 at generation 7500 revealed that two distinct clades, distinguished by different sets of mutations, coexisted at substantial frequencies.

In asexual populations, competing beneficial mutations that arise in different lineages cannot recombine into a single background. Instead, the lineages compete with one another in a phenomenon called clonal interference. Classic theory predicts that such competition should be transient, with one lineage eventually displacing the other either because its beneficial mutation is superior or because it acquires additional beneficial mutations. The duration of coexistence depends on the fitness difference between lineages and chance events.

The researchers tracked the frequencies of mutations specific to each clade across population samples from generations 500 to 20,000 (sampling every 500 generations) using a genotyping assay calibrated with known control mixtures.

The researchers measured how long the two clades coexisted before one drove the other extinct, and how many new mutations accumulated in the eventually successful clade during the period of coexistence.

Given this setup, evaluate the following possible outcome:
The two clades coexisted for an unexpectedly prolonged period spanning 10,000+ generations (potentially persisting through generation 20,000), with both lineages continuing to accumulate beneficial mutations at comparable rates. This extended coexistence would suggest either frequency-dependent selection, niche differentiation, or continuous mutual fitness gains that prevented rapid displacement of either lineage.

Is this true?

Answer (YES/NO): NO